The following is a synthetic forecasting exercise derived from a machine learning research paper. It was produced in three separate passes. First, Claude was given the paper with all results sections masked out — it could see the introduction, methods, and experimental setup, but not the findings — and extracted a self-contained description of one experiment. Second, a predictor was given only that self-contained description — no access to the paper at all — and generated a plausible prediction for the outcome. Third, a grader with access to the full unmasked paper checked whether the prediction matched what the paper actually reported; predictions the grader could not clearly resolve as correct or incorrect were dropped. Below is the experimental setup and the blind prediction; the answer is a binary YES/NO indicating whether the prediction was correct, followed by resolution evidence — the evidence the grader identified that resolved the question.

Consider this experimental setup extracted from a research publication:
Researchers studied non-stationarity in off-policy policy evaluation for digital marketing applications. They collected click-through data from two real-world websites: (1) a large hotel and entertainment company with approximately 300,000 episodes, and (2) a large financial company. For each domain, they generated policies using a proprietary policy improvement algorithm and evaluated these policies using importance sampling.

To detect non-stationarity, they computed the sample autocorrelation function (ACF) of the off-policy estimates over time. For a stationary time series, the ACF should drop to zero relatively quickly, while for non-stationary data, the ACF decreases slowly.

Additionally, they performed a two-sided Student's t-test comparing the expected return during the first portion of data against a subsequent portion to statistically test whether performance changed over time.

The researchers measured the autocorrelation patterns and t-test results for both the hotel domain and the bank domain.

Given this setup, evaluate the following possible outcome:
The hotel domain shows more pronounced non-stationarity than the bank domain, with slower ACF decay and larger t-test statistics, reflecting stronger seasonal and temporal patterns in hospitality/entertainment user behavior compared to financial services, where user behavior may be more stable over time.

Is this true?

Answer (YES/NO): YES